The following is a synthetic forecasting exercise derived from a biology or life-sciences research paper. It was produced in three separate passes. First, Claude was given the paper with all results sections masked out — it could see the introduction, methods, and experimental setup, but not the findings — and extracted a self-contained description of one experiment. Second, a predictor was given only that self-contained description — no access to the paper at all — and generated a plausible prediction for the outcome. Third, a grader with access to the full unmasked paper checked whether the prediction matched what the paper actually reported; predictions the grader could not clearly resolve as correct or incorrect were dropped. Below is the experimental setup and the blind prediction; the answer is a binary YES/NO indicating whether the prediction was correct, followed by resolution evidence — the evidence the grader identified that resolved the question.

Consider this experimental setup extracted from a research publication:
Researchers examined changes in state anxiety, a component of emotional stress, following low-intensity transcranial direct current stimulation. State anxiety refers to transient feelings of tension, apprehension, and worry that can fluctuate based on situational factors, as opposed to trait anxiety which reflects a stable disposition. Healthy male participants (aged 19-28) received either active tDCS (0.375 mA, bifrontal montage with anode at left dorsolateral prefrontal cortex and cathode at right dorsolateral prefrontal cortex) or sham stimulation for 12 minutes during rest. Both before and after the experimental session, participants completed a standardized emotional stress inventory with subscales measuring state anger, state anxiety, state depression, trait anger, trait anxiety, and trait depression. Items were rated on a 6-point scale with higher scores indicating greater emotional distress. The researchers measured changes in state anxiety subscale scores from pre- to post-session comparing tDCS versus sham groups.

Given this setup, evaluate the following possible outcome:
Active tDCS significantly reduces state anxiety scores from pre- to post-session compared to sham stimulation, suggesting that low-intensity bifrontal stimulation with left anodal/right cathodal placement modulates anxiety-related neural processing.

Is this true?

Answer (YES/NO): NO